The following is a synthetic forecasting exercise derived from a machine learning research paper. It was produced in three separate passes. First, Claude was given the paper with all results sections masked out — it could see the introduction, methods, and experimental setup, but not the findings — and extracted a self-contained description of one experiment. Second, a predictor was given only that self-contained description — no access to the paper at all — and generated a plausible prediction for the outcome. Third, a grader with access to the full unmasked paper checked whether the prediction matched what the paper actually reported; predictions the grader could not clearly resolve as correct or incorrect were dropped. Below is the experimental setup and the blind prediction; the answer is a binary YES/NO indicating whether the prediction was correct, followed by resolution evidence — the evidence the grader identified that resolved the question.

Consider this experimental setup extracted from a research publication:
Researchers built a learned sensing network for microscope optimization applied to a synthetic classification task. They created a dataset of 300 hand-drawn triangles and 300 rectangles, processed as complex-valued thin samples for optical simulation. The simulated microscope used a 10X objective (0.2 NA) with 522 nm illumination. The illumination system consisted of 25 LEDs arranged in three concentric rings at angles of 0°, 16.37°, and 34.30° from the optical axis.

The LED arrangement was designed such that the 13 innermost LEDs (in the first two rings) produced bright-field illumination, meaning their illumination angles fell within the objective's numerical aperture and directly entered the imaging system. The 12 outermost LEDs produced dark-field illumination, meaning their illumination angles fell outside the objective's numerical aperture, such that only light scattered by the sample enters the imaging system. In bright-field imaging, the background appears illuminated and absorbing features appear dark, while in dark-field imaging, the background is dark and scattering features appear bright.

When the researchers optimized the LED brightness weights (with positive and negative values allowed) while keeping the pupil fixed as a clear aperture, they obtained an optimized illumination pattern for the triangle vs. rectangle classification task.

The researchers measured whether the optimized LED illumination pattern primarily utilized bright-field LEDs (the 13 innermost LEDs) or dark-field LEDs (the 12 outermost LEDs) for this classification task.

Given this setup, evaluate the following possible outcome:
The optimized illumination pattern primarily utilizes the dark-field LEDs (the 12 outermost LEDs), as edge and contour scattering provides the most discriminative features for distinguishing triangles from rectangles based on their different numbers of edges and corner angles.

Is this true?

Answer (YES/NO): YES